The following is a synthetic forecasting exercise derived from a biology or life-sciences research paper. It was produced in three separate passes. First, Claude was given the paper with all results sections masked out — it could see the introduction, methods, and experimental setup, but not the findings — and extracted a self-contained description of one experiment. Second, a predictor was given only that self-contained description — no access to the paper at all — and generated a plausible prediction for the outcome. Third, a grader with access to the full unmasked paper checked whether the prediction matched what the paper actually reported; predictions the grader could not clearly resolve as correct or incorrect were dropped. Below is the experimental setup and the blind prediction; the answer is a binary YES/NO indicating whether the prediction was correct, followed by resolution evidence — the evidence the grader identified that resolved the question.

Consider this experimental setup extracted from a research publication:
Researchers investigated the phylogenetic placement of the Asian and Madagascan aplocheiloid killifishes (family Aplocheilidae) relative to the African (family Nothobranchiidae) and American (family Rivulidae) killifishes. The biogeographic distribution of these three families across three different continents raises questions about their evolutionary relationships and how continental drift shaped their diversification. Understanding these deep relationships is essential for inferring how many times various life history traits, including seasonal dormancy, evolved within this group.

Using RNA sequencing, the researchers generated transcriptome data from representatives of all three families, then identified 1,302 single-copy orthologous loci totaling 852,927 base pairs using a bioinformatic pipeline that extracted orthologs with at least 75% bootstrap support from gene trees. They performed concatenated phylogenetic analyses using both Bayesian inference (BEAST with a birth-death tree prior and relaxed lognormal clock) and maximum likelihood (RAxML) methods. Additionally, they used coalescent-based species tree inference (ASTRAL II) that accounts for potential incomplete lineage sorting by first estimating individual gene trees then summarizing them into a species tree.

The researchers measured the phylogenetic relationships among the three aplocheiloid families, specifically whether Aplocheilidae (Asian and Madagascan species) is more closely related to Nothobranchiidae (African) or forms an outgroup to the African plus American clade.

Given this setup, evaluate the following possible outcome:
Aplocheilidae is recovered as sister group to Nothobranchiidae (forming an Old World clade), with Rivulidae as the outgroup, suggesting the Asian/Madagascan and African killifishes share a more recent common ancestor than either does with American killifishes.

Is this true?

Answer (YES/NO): YES